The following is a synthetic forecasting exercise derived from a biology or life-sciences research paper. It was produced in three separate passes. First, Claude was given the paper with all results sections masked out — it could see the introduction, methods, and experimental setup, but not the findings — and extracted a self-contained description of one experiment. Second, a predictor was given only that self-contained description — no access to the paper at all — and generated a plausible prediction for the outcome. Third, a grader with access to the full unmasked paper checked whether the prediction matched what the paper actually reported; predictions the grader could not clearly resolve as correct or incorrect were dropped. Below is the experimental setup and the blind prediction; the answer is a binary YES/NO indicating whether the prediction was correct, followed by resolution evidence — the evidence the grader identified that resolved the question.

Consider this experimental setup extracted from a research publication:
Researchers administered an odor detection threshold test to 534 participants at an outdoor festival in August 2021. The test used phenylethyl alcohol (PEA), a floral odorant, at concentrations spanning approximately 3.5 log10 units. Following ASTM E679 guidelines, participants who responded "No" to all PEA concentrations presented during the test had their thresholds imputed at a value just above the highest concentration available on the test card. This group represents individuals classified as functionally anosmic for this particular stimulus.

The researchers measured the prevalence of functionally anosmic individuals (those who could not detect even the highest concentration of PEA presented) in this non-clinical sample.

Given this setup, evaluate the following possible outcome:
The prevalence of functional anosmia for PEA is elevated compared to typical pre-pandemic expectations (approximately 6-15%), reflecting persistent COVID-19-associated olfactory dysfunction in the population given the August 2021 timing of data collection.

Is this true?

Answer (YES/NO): NO